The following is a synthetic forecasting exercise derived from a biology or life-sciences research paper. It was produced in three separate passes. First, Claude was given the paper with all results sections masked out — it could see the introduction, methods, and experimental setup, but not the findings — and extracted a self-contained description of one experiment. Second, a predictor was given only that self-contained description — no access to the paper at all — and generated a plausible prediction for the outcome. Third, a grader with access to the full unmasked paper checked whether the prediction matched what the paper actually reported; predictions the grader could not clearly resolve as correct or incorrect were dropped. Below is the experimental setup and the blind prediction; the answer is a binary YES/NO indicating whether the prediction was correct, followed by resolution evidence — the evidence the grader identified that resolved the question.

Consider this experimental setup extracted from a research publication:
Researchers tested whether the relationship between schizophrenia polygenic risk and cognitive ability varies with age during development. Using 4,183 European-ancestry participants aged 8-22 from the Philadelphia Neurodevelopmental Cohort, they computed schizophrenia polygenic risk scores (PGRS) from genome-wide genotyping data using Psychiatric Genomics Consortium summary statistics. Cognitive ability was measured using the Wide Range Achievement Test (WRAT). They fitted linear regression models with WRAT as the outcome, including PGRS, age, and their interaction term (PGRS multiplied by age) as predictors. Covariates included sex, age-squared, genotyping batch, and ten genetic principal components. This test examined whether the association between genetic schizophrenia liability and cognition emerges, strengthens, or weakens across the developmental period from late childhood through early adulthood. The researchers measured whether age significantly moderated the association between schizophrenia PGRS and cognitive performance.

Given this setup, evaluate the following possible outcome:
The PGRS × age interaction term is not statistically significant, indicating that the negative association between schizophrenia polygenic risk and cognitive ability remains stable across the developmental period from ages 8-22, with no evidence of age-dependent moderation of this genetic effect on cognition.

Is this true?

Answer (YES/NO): NO